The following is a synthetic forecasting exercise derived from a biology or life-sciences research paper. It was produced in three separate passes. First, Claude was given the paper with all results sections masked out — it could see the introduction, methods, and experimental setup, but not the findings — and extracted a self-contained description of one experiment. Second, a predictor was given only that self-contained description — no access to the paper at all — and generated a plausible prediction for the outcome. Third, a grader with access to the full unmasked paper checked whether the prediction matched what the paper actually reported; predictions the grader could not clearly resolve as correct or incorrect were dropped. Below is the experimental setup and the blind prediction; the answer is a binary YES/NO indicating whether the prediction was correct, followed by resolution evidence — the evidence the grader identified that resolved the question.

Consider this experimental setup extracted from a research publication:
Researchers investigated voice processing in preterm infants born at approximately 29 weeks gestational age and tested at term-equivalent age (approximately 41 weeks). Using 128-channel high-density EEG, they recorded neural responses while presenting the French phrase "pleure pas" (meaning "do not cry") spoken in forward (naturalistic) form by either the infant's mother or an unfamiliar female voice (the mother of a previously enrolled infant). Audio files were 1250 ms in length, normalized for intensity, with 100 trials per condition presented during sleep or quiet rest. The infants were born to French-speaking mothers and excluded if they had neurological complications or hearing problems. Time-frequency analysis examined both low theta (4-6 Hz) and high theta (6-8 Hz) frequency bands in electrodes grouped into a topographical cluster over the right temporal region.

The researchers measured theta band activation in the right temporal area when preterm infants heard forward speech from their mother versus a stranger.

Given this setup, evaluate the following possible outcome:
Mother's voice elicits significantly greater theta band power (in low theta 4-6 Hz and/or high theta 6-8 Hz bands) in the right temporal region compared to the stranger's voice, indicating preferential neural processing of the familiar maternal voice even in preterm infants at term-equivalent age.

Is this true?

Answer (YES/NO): NO